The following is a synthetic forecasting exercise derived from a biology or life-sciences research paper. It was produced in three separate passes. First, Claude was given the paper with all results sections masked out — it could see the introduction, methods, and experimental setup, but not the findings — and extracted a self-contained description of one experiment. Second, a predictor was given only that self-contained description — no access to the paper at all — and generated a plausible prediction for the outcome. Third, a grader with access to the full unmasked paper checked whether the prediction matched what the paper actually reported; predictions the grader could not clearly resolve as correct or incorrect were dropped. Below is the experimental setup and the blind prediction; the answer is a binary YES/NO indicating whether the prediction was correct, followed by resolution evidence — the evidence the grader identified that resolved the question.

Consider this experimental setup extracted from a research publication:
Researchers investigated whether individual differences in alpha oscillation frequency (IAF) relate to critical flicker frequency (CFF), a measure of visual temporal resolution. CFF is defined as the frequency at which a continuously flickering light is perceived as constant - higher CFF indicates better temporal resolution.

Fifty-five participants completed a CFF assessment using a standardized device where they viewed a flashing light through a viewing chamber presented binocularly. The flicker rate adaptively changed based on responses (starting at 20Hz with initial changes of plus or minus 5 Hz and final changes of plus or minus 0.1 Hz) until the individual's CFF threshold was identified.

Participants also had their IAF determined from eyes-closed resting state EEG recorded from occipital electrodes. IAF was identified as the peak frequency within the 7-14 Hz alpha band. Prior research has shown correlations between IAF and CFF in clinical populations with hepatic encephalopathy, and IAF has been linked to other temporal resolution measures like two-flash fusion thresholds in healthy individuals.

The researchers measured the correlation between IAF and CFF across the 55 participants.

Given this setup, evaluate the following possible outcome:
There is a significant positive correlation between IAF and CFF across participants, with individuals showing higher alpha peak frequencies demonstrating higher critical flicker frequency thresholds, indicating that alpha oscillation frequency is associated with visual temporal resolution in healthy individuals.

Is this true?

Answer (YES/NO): NO